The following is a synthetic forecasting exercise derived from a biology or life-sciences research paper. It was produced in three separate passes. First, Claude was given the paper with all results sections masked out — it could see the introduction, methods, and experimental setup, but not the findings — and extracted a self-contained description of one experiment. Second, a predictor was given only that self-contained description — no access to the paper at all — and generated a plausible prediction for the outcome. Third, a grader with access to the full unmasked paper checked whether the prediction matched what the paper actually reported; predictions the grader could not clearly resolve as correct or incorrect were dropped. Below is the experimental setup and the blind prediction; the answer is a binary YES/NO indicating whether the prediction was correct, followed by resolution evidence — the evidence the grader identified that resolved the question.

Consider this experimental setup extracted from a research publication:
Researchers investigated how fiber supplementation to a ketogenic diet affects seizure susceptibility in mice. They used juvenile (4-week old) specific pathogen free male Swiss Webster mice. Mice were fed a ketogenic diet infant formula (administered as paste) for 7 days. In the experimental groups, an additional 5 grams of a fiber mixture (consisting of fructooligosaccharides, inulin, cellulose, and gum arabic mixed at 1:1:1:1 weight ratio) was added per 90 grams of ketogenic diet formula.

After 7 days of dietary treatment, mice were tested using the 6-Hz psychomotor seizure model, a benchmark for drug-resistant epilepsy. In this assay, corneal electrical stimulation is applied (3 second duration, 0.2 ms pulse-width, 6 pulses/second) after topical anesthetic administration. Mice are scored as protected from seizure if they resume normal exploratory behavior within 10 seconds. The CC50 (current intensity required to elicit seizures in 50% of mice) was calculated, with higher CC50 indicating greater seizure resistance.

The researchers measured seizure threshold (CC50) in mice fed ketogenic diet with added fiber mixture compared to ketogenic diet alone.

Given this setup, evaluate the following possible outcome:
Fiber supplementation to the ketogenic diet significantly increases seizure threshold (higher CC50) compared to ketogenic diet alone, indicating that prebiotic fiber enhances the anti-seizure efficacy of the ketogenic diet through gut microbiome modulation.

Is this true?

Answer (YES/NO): YES